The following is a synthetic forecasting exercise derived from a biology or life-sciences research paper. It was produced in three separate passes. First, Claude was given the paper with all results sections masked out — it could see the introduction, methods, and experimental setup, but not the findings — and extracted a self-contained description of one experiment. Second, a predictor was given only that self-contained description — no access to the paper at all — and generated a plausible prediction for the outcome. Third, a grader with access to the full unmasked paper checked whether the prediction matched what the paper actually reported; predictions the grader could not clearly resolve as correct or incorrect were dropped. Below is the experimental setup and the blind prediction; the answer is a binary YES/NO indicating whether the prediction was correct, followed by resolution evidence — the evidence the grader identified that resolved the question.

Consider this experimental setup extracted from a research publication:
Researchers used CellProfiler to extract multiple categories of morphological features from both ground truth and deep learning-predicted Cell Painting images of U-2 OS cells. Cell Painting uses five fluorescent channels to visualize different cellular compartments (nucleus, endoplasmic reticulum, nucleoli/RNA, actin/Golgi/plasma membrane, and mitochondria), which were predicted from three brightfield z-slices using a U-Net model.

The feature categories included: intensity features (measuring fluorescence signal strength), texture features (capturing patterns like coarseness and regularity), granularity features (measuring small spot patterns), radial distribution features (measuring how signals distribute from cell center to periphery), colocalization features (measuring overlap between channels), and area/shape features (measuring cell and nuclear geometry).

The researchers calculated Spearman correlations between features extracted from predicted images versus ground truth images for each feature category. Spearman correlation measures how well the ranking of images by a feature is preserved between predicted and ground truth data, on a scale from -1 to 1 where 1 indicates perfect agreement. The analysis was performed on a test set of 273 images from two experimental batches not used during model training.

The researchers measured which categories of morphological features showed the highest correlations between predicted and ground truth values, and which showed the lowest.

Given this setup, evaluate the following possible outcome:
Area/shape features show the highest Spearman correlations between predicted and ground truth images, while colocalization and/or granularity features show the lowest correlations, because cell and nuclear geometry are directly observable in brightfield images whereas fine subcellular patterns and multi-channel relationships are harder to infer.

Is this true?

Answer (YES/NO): NO